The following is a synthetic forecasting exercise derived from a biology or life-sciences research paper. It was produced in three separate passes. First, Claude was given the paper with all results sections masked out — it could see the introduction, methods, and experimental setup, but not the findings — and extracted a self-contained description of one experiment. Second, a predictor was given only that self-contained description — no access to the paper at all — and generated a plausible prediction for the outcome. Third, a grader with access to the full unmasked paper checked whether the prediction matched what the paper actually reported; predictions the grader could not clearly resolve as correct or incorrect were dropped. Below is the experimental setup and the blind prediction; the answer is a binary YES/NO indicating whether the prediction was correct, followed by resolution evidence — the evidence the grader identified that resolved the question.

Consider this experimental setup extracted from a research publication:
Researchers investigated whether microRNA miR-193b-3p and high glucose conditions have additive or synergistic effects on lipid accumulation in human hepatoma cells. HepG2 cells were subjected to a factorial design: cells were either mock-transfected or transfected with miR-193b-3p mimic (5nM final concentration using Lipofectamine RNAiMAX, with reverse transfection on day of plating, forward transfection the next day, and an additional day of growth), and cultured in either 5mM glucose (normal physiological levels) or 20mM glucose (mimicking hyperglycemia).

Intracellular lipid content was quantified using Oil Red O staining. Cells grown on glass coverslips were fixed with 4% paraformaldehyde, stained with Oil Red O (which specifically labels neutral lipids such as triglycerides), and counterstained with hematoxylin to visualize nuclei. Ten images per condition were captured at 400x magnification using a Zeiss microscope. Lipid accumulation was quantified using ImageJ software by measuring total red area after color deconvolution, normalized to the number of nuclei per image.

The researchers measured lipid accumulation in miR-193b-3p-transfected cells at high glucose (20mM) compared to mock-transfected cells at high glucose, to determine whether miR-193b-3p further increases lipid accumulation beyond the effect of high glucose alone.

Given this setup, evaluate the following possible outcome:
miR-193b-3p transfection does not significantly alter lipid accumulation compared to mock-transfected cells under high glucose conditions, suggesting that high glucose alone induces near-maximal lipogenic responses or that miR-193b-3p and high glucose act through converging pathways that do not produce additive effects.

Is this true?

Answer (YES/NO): NO